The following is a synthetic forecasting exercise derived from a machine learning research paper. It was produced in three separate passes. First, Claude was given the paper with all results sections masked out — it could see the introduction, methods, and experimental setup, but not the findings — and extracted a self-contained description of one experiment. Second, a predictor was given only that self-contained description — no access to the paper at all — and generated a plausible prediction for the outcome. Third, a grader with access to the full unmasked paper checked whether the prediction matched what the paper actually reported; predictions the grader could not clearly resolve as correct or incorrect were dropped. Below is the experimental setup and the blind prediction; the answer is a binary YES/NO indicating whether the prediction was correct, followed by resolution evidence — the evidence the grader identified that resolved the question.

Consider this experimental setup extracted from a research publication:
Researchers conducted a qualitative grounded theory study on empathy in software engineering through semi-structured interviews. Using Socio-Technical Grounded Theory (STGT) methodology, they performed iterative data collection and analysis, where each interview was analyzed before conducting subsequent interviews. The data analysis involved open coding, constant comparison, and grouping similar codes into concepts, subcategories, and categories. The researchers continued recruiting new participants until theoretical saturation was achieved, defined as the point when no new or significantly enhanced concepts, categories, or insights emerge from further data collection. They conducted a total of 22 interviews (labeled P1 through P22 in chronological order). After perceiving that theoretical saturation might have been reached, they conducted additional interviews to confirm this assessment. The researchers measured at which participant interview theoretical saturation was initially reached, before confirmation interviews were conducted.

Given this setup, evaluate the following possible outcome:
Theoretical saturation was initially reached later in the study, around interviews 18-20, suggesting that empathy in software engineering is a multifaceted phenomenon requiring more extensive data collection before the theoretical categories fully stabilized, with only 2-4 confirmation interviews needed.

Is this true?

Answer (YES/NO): YES